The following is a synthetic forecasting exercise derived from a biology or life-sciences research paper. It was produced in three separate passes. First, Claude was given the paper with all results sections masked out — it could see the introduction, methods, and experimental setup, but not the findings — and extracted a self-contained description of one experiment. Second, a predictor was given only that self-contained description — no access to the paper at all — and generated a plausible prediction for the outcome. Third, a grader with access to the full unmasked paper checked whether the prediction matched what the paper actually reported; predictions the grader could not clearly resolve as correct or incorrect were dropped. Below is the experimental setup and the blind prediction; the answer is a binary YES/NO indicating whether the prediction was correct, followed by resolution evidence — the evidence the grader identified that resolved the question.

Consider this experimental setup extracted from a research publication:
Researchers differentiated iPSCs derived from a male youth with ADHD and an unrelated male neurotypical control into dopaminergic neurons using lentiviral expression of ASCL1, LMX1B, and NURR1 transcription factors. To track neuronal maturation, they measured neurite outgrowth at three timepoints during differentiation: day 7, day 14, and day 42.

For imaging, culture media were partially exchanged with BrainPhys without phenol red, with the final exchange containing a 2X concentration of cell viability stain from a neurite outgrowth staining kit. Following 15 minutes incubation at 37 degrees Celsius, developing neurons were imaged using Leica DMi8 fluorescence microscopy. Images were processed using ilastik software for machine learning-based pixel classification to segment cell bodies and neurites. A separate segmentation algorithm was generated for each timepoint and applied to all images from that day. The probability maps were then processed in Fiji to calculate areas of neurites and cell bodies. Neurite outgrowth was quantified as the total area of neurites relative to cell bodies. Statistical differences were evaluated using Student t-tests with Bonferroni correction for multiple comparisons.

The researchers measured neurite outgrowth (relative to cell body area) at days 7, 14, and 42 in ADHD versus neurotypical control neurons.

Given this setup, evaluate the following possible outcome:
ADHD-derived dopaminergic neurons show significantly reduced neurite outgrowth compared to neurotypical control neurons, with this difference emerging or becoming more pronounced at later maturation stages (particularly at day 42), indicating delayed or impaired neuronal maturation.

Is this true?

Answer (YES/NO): NO